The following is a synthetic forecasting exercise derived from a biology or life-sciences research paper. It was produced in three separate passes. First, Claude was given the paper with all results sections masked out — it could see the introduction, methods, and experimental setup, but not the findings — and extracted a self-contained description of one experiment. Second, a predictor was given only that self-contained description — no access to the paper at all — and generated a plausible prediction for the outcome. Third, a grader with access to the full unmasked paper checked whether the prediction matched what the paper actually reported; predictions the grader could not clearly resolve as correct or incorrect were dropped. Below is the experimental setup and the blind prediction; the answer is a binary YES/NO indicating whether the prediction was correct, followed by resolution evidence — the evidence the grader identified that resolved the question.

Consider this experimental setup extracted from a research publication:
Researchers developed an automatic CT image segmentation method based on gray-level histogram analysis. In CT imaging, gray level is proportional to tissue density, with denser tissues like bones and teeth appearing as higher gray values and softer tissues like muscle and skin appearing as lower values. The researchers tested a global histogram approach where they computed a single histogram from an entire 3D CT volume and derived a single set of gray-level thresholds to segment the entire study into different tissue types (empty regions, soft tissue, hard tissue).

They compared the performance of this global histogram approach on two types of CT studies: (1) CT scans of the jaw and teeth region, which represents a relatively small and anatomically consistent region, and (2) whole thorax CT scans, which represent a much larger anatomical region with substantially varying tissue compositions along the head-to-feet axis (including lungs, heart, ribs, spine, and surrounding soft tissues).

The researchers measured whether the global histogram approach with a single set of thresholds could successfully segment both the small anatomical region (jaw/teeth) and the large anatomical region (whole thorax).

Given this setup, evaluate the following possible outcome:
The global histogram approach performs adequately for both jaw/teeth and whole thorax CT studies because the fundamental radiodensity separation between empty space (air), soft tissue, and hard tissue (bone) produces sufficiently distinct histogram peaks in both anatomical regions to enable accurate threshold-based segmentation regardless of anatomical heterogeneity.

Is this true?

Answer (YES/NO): NO